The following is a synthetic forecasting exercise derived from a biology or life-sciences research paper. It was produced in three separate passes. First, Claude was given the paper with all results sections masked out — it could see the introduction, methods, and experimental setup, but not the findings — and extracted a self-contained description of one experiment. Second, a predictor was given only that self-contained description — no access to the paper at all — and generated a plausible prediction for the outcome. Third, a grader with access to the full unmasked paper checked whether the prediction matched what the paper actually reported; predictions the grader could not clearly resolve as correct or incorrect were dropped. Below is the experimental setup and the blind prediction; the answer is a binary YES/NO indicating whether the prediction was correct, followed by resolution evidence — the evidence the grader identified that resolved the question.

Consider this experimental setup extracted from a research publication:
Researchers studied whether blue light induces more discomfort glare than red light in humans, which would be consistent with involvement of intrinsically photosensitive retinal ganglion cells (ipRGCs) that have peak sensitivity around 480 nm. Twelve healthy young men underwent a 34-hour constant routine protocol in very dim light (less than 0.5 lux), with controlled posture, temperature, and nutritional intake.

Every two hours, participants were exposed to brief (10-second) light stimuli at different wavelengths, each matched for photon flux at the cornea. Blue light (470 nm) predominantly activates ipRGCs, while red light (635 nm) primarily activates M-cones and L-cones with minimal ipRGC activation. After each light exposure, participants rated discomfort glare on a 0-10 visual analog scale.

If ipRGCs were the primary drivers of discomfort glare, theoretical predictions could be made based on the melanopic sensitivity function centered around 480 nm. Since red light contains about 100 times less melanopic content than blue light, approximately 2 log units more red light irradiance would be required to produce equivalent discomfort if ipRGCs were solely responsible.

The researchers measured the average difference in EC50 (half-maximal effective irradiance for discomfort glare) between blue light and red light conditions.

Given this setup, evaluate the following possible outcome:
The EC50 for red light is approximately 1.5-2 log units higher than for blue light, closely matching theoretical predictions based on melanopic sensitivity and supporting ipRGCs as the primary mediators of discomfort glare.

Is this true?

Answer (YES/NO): NO